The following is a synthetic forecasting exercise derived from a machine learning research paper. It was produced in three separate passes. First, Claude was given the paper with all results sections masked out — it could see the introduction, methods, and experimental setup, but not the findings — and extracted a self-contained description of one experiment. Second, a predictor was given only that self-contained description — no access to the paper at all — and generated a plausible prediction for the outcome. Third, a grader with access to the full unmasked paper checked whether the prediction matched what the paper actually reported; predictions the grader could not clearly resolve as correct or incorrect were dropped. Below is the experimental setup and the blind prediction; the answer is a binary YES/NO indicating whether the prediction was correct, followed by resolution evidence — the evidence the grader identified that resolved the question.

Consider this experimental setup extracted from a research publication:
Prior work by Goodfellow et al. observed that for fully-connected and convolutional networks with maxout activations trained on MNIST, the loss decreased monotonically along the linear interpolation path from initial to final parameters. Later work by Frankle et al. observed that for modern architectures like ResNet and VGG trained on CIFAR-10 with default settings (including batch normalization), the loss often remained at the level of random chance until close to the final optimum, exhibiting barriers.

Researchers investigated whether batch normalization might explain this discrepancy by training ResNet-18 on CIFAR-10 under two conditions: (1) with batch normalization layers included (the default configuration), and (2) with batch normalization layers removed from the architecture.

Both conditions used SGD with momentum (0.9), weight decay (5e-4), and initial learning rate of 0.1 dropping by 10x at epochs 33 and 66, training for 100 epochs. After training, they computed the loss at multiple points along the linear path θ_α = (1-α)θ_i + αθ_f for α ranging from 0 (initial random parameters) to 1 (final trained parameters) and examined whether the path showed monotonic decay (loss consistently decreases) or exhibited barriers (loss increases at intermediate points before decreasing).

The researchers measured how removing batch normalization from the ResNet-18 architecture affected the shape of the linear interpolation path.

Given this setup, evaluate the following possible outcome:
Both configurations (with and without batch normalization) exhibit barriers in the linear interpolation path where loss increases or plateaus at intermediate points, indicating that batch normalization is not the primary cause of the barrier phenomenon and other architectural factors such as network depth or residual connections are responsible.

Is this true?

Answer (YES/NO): NO